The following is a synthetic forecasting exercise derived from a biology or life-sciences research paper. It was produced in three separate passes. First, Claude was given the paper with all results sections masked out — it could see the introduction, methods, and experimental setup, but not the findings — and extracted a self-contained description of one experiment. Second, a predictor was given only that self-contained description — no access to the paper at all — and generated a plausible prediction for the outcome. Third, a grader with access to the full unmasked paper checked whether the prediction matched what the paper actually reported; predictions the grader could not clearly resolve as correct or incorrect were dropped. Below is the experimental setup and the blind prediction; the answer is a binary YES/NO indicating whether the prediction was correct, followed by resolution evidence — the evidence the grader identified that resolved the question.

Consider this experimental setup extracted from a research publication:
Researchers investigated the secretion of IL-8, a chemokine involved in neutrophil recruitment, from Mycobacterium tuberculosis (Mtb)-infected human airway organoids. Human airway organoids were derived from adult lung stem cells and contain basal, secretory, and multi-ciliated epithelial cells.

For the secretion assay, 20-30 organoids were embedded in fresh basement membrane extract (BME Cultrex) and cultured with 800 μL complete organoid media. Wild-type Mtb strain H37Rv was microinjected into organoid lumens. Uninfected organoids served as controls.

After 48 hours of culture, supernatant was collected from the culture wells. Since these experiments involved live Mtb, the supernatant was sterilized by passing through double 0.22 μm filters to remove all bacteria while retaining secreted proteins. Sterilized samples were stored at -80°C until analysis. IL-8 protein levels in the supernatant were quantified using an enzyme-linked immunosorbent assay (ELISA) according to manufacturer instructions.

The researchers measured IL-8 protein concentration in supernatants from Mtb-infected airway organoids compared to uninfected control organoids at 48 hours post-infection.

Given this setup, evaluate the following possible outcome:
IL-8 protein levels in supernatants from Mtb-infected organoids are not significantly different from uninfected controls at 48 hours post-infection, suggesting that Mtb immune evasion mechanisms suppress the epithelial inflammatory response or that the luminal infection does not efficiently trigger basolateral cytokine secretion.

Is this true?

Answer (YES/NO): NO